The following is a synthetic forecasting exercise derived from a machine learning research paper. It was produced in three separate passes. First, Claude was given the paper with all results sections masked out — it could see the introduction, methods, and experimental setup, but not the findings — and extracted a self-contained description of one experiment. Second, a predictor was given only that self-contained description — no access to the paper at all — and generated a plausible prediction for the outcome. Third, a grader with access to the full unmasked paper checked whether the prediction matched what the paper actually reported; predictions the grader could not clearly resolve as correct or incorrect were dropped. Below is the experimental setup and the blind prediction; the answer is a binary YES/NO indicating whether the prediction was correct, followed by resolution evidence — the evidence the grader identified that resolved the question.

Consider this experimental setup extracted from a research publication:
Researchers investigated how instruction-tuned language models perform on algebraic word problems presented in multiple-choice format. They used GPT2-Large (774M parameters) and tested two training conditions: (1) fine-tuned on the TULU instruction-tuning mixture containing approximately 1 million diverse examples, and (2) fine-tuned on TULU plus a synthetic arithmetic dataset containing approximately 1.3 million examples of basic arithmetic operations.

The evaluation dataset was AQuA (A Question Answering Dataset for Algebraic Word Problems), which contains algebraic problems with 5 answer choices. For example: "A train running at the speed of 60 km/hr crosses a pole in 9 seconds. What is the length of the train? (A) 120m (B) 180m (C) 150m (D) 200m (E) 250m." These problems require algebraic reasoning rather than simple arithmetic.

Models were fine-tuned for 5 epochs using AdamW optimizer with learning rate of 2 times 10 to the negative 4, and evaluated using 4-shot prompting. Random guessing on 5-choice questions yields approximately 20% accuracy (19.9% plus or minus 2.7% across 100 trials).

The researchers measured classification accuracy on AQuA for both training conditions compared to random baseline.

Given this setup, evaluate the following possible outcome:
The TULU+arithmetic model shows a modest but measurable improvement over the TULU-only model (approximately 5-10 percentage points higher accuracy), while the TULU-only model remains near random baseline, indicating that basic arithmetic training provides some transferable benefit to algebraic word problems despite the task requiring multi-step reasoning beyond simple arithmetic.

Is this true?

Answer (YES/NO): NO